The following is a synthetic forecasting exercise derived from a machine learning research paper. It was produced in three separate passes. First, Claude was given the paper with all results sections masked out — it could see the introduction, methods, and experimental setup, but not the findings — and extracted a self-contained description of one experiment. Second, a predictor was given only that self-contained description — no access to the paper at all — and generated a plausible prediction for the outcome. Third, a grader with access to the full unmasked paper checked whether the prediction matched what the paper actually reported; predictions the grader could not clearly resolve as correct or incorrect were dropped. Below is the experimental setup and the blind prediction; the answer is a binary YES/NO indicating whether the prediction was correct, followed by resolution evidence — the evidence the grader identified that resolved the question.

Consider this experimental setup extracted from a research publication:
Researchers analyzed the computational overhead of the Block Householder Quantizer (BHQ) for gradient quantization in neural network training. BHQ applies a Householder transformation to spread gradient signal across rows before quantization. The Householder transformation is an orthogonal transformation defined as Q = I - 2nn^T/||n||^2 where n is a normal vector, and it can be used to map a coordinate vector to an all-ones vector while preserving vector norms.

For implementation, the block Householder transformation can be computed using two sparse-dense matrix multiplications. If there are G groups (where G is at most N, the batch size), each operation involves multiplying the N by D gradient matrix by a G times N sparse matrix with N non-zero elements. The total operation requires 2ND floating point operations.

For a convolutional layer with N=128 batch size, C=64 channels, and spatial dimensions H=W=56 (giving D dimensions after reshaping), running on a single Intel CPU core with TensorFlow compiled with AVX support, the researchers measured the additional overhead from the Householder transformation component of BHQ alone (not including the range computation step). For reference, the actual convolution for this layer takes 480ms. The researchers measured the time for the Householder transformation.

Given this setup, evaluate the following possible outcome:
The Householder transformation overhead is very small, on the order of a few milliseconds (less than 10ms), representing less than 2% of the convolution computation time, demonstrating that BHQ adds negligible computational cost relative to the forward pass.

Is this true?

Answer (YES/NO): NO